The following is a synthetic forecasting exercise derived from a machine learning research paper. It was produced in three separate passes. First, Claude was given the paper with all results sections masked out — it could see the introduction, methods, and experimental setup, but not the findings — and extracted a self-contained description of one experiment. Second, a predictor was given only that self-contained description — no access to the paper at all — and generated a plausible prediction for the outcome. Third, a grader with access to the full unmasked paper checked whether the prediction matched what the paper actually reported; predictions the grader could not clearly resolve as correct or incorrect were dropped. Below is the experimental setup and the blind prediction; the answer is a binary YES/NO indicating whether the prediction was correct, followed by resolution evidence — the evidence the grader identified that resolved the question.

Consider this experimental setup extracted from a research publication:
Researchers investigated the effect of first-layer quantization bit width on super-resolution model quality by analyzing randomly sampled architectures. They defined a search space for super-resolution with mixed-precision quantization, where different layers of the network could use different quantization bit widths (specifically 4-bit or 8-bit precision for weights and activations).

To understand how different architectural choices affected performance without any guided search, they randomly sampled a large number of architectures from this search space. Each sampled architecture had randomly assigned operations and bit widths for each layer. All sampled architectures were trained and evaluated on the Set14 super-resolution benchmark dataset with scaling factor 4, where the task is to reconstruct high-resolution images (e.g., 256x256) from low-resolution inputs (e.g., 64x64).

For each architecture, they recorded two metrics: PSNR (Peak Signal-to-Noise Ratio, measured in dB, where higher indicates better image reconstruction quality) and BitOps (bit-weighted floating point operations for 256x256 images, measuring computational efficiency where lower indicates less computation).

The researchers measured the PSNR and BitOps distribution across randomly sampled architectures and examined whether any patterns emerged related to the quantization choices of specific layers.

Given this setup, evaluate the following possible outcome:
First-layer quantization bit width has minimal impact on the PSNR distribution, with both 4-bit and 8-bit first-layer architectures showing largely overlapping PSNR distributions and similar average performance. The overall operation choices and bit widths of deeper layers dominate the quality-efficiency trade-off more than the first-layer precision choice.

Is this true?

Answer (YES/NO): NO